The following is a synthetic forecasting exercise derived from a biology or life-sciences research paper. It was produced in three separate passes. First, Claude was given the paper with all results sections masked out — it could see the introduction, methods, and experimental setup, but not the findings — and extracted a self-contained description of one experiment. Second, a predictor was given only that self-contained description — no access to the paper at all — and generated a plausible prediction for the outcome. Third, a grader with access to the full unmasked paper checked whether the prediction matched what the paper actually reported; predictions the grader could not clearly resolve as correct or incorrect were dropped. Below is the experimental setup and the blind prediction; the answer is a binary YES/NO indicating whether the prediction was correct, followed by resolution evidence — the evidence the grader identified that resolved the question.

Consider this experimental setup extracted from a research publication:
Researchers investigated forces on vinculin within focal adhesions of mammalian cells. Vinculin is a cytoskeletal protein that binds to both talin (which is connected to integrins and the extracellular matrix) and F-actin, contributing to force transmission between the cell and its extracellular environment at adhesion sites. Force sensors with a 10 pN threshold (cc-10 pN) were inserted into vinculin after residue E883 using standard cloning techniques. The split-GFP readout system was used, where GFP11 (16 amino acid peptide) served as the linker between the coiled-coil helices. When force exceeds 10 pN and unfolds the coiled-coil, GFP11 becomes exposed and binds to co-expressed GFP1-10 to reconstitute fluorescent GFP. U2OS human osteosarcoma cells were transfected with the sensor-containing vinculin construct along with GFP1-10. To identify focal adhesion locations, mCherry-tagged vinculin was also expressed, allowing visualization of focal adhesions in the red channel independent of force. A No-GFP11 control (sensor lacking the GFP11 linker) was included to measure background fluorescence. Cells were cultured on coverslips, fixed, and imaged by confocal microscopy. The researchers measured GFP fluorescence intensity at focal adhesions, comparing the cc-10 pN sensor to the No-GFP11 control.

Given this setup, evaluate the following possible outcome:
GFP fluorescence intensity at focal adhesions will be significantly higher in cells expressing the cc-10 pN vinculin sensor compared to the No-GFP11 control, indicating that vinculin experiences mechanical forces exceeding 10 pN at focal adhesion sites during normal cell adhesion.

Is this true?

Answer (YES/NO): YES